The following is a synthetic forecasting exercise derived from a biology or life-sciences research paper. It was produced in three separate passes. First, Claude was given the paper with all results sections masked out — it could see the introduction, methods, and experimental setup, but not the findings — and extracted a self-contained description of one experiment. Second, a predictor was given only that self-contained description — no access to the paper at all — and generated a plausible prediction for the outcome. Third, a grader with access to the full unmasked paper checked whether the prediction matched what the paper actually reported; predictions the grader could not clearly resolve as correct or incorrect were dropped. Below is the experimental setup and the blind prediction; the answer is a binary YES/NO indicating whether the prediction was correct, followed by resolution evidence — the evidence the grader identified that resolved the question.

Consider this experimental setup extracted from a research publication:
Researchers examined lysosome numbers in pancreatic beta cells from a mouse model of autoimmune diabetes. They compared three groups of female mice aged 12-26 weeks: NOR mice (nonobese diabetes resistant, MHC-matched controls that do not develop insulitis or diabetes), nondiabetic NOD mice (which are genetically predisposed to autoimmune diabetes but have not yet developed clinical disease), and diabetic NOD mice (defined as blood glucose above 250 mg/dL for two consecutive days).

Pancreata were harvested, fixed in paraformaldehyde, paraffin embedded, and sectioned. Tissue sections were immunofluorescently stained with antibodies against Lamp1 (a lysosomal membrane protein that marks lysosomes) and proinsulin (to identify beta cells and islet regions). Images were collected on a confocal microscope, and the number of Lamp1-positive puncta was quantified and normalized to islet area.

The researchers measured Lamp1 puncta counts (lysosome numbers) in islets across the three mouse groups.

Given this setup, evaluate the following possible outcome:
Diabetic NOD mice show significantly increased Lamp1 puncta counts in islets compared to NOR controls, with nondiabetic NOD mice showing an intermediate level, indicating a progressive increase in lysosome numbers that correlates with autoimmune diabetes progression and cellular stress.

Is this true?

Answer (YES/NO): NO